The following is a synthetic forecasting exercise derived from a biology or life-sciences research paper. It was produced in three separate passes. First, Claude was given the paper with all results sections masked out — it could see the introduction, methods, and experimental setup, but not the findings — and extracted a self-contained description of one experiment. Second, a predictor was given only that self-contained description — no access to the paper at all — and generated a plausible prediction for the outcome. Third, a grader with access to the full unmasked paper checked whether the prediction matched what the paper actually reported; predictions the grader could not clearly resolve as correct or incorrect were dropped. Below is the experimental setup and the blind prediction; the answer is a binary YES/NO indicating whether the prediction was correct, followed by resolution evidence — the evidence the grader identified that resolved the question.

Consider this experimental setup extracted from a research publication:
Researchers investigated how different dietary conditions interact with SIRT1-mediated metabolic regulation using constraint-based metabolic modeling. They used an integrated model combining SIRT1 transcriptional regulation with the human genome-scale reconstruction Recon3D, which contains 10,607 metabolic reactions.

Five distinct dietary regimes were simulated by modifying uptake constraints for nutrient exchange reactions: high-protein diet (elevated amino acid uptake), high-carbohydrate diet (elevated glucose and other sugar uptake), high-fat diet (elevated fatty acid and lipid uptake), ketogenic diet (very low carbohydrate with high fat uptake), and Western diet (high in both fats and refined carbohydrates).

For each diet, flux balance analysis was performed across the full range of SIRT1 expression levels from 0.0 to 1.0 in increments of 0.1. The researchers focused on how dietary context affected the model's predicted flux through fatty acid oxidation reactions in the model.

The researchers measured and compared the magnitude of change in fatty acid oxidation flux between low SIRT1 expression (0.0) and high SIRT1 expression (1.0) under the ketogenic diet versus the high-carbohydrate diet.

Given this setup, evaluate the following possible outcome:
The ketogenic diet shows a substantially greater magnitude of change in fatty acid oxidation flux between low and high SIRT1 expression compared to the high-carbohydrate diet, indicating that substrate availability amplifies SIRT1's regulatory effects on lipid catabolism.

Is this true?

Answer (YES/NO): YES